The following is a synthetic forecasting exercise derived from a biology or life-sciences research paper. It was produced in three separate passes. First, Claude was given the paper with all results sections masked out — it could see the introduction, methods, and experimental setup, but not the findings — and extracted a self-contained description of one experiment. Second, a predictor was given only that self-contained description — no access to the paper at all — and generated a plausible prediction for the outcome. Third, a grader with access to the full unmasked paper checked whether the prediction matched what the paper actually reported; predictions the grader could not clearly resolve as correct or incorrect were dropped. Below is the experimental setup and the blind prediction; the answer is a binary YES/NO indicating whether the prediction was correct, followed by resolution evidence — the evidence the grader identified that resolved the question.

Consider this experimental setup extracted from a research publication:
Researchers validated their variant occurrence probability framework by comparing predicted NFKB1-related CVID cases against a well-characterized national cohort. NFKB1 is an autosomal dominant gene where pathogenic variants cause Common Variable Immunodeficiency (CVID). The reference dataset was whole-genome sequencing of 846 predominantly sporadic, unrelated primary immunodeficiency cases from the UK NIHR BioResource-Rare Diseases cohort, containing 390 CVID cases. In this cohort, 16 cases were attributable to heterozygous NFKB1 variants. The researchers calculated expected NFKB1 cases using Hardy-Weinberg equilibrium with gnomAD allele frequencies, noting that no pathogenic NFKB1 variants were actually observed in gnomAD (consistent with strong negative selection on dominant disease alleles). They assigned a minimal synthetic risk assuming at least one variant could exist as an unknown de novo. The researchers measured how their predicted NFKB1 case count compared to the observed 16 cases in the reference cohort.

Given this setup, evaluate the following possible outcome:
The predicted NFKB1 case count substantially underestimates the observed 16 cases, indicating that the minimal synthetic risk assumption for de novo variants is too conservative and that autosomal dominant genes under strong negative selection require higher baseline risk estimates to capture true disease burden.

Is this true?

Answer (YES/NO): NO